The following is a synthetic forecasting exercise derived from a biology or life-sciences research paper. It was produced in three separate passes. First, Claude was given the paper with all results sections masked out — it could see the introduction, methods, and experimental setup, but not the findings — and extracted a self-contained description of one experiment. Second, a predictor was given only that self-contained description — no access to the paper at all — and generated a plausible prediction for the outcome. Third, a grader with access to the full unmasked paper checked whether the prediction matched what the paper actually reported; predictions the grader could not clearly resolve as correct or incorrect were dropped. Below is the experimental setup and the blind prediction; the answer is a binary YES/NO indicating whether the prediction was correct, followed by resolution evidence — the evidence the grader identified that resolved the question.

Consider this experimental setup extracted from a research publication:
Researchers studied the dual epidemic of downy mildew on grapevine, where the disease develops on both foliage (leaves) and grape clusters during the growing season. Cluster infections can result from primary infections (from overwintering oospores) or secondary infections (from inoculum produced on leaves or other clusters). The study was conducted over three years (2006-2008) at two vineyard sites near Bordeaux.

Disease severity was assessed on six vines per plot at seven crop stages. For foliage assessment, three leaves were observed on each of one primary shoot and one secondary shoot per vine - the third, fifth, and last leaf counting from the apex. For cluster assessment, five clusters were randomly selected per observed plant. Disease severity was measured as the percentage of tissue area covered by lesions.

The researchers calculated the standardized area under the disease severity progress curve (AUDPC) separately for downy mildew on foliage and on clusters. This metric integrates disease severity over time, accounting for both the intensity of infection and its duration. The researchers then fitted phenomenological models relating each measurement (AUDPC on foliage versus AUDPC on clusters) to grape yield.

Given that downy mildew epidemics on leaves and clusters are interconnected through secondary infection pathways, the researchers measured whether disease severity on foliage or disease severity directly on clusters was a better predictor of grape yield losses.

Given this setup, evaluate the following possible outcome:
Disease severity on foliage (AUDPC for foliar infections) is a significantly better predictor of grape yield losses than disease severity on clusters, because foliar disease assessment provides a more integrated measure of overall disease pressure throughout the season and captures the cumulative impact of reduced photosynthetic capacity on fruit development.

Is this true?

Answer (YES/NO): NO